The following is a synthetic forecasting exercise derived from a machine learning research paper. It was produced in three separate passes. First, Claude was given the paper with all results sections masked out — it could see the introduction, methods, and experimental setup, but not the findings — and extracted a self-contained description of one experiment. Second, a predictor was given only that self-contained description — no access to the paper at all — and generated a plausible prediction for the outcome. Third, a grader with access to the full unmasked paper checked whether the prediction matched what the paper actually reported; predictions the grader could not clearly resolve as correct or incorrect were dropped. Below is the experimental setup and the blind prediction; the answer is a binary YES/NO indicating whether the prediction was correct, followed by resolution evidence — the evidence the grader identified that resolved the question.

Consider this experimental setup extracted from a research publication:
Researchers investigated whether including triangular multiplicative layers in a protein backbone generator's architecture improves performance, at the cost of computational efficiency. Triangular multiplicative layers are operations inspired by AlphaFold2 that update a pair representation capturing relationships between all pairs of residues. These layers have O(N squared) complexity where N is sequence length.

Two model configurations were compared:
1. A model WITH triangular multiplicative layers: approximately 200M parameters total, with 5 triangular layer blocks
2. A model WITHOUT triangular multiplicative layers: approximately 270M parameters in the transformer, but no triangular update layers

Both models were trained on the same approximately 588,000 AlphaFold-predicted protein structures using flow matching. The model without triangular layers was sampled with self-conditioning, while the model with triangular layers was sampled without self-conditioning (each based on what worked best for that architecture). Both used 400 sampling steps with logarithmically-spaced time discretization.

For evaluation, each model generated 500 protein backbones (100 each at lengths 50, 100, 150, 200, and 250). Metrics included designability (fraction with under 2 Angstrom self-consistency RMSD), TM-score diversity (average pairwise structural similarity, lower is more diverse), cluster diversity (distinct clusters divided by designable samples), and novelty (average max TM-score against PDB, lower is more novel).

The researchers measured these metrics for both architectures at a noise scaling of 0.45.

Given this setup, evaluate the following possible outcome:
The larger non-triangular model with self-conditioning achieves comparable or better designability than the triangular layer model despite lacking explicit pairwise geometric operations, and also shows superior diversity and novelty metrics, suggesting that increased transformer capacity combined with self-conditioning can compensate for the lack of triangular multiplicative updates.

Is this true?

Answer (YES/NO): NO